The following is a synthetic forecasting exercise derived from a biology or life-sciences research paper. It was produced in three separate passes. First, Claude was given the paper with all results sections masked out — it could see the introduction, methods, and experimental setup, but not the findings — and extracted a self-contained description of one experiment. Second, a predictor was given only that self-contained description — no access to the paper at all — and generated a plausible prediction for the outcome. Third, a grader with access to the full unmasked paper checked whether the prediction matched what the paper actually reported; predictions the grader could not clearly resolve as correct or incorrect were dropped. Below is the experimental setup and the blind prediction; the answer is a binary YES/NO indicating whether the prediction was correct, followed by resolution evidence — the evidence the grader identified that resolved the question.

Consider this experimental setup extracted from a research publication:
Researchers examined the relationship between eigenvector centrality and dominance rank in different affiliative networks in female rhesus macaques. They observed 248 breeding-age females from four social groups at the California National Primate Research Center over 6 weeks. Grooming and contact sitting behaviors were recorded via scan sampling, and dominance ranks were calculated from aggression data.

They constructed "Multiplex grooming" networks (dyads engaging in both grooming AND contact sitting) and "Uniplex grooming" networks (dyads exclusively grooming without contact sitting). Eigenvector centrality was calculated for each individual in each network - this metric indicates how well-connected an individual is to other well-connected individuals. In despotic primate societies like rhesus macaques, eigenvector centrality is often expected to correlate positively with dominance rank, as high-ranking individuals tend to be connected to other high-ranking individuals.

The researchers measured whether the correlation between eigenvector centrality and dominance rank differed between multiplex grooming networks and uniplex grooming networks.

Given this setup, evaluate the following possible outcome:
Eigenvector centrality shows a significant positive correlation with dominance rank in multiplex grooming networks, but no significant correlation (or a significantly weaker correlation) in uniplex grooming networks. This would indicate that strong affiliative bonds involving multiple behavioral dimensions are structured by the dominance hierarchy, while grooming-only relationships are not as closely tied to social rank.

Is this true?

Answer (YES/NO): NO